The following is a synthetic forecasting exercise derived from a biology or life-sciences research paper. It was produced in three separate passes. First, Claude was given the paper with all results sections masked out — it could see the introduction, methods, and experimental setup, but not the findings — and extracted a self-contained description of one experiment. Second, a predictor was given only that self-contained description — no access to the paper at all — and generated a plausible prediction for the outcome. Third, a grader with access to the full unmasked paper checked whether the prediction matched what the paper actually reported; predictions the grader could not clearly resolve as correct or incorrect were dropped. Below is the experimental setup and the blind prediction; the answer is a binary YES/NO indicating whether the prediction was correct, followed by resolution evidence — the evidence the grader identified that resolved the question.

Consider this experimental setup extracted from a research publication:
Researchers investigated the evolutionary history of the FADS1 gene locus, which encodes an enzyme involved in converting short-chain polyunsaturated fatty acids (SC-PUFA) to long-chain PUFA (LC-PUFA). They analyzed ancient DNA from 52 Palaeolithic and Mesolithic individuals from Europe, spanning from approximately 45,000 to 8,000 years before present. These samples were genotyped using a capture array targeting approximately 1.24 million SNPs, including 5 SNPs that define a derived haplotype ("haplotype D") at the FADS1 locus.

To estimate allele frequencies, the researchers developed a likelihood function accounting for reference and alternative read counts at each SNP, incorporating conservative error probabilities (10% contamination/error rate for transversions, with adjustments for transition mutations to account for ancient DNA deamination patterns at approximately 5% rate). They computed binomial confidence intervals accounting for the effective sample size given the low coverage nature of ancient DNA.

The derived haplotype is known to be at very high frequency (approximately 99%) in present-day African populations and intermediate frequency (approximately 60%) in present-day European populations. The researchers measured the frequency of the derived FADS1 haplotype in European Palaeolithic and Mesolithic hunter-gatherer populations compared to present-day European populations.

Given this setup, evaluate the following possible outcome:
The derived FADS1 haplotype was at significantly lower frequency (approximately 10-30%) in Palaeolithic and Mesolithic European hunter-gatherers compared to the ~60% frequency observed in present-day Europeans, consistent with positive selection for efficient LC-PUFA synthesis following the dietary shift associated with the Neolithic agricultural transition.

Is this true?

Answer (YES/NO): NO